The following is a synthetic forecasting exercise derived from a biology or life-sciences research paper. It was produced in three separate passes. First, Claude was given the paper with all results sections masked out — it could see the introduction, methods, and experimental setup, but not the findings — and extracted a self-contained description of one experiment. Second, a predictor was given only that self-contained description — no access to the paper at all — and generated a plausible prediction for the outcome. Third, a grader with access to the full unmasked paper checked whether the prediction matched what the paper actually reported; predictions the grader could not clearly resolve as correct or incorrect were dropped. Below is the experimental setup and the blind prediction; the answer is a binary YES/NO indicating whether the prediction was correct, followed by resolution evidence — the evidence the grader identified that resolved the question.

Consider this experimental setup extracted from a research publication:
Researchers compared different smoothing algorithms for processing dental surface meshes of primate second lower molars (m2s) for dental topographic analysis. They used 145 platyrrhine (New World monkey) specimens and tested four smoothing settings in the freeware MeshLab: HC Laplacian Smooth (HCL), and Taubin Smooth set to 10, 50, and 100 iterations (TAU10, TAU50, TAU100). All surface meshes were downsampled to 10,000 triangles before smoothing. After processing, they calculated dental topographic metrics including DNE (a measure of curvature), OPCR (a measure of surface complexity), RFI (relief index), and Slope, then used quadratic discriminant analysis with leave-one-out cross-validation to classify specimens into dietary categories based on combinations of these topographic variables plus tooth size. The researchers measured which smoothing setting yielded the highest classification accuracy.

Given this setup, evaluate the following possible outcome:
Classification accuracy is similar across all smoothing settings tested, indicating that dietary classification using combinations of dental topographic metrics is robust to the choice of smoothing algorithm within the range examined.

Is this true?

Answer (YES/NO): NO